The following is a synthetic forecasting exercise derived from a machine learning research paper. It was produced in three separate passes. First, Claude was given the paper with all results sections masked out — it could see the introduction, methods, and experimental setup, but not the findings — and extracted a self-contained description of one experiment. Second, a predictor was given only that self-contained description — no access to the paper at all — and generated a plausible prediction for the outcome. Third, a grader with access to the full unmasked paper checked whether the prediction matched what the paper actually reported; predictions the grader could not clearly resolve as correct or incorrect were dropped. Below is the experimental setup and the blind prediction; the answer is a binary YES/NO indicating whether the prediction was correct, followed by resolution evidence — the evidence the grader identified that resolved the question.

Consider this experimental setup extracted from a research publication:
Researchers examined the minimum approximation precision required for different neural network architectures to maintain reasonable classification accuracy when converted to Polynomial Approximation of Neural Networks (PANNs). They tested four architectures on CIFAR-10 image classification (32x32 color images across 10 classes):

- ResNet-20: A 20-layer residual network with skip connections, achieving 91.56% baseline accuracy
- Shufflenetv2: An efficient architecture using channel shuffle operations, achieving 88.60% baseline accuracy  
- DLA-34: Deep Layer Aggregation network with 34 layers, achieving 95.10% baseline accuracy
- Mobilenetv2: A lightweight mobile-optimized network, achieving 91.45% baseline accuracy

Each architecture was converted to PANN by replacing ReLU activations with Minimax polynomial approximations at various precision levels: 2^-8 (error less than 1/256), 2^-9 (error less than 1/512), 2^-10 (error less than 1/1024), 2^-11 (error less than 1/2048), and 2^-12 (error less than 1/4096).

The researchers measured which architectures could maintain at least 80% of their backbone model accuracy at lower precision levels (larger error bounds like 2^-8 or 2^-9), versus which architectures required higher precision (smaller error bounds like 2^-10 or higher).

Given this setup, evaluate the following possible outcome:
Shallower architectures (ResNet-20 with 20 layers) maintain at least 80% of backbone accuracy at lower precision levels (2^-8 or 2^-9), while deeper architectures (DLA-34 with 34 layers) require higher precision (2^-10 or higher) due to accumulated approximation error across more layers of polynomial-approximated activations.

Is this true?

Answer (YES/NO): YES